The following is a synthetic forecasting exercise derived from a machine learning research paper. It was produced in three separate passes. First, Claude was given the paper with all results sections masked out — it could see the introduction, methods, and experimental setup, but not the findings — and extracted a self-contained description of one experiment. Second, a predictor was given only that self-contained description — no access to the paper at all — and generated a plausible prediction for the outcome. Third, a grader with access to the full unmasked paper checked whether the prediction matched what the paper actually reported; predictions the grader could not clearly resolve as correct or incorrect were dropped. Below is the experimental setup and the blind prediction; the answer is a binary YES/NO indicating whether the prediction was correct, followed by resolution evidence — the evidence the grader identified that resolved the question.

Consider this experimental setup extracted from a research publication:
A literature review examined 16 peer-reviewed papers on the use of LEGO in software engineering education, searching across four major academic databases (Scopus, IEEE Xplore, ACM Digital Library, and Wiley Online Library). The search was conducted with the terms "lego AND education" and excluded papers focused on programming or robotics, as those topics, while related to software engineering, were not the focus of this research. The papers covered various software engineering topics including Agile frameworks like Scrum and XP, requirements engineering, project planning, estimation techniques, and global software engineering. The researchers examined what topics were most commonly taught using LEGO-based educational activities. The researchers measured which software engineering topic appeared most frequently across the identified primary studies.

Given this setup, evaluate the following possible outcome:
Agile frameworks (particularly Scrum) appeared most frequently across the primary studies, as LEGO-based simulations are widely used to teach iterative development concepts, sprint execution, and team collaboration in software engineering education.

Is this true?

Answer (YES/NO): YES